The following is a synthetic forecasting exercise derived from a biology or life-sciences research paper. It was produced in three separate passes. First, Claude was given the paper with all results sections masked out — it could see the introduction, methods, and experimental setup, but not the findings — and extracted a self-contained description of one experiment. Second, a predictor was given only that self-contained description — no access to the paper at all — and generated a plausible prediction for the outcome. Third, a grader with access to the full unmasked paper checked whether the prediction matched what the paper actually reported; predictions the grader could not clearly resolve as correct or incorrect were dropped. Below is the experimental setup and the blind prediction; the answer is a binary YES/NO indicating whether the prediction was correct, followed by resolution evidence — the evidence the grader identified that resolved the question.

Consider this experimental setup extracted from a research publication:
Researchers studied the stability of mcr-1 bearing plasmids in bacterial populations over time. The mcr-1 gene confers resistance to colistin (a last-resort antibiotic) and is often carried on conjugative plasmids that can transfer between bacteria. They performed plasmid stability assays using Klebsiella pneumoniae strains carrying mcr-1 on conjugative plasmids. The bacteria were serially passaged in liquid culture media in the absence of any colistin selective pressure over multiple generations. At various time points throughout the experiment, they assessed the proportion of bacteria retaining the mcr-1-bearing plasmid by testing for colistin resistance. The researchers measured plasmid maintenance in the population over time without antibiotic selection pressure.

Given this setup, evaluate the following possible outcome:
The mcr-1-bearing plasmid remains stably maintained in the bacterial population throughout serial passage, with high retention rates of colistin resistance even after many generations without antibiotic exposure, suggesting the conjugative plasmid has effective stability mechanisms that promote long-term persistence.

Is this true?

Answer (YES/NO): NO